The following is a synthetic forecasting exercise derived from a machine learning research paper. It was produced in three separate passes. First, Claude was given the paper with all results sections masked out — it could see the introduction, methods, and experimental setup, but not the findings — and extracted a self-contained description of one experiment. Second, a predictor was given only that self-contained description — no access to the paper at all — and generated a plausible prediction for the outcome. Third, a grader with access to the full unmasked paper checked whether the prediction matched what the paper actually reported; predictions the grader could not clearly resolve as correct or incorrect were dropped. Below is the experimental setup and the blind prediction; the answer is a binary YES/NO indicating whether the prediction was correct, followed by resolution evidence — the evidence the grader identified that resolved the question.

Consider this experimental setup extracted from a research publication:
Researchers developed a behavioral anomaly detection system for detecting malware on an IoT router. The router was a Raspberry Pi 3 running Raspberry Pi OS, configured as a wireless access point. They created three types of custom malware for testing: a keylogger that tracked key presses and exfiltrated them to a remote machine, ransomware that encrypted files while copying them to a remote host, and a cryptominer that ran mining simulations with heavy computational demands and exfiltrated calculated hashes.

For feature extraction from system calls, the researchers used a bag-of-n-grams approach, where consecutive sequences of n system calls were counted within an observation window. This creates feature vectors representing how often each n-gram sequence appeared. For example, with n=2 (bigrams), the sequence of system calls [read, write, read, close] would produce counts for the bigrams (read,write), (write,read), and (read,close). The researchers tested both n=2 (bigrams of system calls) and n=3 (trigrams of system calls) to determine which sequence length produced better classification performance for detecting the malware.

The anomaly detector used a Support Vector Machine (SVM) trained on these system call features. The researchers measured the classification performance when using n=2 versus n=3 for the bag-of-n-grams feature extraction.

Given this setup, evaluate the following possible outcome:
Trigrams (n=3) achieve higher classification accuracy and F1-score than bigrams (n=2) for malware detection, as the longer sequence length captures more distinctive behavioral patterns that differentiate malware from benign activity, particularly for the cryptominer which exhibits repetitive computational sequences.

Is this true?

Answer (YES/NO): NO